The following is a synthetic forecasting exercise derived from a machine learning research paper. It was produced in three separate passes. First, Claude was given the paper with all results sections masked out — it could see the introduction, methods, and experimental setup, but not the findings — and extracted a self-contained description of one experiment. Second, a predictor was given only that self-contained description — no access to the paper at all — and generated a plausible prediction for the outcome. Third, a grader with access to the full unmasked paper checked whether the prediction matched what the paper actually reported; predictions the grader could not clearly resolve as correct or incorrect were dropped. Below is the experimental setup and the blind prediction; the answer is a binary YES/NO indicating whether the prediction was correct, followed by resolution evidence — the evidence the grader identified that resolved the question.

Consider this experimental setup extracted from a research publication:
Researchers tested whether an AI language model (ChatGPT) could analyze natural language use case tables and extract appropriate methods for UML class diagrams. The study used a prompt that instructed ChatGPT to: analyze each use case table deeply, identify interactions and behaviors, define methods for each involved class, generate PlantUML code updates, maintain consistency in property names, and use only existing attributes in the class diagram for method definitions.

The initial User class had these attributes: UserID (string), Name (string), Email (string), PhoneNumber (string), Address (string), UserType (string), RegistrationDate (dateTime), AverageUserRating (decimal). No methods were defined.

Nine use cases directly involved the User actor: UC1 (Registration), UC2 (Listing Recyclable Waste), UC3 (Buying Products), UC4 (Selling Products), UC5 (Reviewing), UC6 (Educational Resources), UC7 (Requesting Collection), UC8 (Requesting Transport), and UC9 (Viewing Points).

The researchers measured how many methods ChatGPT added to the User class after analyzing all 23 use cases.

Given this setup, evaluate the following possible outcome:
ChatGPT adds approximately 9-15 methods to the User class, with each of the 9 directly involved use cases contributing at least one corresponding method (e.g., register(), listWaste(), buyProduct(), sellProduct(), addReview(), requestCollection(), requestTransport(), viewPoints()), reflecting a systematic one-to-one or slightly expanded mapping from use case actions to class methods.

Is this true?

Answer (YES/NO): NO